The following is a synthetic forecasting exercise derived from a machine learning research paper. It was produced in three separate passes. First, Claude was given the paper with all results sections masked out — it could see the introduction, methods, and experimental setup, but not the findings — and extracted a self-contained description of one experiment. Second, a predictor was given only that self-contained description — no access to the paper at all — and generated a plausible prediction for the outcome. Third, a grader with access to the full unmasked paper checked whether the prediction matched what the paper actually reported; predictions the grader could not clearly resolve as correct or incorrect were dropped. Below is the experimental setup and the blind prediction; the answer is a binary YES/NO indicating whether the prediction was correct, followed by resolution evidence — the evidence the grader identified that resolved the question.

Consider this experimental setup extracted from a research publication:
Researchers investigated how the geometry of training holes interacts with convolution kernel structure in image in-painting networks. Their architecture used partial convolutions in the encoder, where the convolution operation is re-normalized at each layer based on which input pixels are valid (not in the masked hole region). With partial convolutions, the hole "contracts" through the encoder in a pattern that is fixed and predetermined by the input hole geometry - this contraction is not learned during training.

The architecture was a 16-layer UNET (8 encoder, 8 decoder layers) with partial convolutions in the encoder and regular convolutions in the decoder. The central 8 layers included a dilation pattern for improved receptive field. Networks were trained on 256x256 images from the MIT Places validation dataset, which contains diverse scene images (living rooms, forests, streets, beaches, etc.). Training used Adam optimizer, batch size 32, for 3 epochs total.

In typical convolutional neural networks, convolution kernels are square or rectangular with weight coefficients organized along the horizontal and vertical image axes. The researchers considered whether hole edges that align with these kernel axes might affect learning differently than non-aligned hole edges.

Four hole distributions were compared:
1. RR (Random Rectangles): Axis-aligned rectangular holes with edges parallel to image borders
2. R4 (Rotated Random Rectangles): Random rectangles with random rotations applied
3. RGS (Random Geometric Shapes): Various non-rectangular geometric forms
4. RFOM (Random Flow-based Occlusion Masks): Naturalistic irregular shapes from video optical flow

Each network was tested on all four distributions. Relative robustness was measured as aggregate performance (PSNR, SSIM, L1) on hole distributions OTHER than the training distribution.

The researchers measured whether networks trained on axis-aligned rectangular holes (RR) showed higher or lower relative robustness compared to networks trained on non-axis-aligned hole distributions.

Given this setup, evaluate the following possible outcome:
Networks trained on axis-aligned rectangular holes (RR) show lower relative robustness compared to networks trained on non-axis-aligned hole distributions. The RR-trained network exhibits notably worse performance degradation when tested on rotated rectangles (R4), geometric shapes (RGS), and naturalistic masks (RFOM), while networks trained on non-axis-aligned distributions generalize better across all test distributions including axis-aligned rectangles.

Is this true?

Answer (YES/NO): YES